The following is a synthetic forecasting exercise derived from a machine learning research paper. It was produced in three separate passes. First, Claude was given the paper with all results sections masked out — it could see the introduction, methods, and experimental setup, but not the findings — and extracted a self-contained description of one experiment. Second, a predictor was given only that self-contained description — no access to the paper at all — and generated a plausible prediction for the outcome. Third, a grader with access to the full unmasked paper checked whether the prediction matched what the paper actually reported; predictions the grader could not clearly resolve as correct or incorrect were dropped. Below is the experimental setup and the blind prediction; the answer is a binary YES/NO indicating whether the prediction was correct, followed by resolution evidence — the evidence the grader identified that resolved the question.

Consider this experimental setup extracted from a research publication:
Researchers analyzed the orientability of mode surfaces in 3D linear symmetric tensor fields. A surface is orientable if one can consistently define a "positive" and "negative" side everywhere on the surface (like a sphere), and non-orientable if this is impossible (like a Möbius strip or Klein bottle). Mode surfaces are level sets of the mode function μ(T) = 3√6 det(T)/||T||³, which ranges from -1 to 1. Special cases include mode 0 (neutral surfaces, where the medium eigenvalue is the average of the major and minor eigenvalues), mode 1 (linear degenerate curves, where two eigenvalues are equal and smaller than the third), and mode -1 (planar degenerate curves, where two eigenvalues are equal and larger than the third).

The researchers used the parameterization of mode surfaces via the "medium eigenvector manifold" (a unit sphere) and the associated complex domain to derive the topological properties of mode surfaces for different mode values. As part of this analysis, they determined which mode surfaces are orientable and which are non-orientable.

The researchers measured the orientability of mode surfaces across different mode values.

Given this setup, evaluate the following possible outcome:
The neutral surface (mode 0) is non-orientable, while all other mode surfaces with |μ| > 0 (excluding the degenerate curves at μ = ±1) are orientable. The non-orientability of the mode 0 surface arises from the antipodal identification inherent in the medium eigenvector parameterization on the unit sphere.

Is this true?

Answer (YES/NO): YES